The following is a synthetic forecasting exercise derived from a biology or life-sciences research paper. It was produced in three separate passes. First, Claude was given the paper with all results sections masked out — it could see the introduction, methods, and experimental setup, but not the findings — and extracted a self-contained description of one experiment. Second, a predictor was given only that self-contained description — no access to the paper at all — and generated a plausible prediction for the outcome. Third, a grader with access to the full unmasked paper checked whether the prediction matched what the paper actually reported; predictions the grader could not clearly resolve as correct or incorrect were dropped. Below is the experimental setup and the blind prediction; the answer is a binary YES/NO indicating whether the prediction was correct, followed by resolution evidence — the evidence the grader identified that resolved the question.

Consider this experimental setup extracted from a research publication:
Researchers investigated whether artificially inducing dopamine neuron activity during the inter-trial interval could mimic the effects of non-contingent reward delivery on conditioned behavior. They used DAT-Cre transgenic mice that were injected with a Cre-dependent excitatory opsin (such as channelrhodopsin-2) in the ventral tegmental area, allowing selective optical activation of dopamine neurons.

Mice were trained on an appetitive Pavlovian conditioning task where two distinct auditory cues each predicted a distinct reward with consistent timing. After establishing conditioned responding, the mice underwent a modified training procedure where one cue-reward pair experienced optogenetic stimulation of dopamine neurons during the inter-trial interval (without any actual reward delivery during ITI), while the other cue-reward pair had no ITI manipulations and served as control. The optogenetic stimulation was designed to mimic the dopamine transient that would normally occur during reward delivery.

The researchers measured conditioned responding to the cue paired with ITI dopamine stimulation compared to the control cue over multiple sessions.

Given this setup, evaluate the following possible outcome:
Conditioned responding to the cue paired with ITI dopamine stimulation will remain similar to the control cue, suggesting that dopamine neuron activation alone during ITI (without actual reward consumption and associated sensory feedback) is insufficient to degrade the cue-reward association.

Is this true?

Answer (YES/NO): NO